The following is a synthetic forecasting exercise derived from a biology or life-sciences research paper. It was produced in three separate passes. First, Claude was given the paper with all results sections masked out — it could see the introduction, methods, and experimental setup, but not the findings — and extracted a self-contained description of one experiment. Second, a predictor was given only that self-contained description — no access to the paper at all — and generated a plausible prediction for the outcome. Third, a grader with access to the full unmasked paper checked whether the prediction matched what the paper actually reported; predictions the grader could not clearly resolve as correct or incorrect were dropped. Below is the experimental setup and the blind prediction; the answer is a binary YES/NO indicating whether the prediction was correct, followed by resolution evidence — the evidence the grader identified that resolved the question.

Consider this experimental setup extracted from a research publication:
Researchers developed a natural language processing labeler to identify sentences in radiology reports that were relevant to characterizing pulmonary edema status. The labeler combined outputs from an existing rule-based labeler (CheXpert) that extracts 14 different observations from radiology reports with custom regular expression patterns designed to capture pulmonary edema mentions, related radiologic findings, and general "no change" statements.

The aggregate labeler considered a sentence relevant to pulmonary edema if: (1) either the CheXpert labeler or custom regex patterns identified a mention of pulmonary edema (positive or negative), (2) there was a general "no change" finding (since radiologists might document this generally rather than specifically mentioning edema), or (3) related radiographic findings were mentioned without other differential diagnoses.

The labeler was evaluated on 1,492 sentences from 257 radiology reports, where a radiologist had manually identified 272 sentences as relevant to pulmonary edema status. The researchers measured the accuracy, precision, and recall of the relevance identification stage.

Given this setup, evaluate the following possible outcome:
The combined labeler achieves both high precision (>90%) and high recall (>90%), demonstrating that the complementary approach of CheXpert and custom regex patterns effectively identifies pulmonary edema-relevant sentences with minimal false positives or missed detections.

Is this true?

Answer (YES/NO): YES